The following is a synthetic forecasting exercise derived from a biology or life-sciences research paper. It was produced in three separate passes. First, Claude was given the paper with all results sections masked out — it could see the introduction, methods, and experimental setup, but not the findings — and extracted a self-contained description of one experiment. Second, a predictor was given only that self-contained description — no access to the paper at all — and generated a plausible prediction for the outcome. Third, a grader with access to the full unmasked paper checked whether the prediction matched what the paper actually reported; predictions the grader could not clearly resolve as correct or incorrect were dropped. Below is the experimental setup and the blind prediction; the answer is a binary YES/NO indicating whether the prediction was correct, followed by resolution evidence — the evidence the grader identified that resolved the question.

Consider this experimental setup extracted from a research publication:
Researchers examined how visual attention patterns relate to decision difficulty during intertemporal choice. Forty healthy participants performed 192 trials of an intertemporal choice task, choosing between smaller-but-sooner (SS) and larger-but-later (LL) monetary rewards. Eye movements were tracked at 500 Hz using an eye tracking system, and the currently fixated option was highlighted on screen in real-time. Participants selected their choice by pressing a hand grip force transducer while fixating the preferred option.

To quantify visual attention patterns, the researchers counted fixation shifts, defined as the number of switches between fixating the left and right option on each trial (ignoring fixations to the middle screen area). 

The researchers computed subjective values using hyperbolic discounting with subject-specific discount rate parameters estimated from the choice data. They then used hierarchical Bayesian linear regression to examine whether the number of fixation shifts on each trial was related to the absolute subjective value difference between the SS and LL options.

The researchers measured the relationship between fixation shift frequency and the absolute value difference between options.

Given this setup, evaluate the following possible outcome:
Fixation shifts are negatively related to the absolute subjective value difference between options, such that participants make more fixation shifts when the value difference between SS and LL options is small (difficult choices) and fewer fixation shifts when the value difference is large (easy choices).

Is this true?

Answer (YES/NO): YES